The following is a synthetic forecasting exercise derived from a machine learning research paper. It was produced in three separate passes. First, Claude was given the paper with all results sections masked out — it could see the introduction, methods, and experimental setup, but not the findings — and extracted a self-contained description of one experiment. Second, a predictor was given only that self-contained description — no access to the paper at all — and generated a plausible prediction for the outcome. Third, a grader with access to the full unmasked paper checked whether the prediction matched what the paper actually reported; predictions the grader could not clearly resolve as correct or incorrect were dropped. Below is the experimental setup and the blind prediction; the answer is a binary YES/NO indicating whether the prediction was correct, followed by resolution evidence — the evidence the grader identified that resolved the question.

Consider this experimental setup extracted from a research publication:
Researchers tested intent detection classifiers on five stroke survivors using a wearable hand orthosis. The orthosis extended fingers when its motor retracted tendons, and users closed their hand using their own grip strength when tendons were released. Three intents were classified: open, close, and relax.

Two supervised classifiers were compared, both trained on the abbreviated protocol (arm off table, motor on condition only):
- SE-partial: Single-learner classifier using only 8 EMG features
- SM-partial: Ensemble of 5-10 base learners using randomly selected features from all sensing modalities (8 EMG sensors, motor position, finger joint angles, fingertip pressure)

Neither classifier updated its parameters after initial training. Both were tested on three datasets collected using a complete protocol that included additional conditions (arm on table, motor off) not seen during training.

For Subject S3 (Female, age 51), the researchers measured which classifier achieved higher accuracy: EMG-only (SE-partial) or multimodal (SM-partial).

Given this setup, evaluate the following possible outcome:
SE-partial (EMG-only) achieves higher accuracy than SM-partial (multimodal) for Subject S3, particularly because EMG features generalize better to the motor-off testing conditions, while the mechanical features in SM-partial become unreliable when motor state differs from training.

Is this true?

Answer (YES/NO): NO